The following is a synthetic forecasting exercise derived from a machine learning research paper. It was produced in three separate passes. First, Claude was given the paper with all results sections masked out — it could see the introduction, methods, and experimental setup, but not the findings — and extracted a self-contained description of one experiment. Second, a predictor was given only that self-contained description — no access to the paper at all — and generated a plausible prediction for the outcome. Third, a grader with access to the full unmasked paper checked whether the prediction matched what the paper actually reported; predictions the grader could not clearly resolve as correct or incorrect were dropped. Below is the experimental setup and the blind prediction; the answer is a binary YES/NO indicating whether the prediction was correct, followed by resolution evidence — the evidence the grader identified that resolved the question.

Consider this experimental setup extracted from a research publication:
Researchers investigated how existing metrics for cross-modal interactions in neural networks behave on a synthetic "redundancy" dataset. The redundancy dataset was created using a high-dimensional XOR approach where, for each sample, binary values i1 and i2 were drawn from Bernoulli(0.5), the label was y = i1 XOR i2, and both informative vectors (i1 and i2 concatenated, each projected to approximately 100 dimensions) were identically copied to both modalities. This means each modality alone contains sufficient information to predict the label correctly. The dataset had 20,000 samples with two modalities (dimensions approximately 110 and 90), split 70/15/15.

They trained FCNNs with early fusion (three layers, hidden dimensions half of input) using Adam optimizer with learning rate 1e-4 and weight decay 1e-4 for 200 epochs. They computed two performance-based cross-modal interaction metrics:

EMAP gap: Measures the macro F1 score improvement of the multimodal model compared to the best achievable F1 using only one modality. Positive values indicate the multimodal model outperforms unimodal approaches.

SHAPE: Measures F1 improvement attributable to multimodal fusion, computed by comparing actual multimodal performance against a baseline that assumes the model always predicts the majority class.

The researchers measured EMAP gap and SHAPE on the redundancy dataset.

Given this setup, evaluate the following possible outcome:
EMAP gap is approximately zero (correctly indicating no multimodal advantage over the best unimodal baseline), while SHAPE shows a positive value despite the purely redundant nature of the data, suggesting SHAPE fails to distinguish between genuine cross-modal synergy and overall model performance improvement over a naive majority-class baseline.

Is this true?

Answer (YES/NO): NO